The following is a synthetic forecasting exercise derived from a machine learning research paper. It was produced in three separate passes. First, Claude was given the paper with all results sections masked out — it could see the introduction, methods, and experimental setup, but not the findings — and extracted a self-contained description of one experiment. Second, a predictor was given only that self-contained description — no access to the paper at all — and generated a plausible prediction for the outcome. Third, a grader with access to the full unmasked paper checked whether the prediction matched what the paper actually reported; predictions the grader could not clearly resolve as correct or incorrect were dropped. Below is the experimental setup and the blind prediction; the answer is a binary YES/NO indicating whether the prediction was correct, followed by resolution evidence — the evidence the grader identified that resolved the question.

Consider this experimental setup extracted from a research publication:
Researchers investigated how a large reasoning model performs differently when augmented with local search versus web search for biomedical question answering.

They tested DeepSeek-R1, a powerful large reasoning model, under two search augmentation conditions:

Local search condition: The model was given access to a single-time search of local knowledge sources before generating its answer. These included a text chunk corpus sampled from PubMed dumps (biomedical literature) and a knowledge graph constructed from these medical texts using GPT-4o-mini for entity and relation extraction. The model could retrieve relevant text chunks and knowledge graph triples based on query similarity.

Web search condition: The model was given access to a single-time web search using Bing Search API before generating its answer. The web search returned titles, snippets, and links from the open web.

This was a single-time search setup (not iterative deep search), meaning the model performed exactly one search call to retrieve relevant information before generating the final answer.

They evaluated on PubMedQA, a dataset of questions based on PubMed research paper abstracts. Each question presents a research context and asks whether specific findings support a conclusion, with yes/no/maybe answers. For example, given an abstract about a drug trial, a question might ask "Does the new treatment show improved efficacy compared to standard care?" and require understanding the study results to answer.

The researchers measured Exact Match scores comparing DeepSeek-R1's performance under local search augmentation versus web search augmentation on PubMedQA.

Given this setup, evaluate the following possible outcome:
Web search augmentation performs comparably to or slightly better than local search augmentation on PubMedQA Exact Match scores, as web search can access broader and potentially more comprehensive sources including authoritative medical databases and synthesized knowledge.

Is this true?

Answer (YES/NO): NO